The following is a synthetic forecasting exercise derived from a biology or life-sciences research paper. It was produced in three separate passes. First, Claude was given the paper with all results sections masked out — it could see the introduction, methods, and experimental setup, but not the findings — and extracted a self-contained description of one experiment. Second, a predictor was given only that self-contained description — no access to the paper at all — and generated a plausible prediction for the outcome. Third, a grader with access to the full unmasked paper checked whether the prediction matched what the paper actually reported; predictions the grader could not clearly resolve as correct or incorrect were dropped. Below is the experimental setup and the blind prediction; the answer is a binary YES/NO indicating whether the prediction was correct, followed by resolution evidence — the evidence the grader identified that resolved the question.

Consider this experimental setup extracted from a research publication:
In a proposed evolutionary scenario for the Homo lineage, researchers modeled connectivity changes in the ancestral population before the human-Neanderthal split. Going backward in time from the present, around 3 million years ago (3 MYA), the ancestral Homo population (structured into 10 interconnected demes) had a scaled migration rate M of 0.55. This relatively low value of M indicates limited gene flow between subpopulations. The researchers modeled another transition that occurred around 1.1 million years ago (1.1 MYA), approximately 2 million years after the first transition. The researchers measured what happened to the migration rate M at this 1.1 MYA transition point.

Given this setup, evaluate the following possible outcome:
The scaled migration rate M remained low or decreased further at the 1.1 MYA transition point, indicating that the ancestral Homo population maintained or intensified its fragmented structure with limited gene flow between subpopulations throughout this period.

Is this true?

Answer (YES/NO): NO